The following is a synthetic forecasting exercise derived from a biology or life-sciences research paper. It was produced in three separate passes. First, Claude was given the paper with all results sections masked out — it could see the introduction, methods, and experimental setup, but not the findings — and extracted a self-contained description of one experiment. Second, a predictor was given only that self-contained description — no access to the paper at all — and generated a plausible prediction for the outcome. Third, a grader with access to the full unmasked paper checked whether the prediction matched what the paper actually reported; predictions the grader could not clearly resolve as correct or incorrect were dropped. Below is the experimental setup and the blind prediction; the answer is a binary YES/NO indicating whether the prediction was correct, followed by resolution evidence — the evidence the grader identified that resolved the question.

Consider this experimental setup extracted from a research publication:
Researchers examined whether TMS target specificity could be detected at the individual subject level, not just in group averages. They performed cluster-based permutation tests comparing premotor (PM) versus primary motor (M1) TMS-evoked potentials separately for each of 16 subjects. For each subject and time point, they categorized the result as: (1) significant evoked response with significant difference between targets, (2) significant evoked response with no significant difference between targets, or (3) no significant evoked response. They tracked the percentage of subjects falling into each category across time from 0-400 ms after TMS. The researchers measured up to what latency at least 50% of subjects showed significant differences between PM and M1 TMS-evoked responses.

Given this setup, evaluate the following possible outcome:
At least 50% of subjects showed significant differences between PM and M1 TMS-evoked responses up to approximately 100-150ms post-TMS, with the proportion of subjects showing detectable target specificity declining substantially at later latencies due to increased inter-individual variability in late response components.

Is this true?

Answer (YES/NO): NO